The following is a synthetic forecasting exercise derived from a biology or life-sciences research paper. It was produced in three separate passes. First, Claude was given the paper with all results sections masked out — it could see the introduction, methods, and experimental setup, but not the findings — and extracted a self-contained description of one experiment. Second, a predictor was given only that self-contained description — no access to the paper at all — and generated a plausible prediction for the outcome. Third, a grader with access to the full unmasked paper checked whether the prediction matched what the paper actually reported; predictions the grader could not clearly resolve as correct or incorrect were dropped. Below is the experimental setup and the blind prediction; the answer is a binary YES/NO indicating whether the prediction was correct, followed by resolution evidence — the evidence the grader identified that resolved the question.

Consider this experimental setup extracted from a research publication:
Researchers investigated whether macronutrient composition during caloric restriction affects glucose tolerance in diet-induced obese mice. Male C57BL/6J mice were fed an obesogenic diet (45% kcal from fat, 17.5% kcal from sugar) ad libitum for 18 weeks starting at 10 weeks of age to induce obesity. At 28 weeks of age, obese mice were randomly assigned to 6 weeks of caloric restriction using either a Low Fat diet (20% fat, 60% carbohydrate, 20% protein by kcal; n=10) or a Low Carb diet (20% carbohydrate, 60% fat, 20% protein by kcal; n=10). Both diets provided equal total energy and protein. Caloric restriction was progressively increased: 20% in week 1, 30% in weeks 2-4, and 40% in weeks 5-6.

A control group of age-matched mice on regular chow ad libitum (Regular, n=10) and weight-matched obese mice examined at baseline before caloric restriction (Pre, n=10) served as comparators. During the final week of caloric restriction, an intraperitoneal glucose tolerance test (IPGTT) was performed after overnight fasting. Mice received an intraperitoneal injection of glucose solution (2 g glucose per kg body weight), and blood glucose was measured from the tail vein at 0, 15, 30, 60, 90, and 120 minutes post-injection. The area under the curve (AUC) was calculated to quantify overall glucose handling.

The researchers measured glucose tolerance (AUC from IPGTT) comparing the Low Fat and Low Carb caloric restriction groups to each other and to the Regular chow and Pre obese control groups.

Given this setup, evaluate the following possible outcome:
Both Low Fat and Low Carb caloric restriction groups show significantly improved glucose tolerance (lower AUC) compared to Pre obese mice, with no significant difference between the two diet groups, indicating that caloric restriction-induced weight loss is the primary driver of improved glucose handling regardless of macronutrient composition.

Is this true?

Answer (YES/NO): YES